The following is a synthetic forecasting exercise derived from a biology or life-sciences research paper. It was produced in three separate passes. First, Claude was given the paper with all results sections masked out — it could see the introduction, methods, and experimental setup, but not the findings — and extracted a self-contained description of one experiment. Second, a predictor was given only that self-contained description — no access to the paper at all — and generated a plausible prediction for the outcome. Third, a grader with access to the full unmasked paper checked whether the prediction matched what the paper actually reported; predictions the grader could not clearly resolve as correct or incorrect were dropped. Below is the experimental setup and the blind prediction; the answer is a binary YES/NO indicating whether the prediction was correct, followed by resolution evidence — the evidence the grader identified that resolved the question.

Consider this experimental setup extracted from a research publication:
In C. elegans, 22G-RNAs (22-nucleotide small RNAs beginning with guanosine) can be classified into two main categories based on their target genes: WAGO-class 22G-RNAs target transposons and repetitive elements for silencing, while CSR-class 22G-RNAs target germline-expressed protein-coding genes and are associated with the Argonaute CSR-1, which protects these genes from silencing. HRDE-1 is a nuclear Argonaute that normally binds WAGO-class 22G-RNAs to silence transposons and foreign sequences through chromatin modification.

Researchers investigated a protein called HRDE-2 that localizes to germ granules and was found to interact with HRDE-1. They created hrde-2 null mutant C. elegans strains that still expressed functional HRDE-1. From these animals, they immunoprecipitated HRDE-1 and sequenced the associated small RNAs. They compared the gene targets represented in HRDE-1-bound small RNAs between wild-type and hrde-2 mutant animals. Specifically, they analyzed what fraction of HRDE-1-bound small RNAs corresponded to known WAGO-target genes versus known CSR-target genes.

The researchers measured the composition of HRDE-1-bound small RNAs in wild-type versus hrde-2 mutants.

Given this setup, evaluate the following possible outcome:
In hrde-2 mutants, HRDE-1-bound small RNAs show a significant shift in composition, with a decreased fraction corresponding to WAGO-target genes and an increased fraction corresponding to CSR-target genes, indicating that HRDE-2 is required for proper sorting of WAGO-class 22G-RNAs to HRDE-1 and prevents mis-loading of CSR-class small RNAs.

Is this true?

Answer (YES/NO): YES